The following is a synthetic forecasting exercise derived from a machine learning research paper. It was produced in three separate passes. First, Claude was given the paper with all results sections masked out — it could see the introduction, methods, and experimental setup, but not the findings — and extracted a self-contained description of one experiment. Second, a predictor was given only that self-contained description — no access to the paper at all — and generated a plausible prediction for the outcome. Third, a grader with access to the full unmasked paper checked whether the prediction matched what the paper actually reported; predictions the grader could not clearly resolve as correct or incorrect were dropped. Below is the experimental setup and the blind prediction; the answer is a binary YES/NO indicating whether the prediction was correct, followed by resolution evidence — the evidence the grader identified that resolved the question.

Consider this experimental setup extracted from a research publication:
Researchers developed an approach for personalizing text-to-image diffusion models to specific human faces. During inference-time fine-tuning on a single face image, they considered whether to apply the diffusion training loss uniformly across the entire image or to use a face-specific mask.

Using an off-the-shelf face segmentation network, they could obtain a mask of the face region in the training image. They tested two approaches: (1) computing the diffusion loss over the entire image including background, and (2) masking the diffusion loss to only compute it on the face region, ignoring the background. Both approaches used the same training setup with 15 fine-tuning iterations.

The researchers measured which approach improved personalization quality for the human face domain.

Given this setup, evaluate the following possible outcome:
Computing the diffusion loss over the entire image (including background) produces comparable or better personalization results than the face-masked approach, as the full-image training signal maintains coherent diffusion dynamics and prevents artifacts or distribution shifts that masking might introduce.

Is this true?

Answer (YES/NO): NO